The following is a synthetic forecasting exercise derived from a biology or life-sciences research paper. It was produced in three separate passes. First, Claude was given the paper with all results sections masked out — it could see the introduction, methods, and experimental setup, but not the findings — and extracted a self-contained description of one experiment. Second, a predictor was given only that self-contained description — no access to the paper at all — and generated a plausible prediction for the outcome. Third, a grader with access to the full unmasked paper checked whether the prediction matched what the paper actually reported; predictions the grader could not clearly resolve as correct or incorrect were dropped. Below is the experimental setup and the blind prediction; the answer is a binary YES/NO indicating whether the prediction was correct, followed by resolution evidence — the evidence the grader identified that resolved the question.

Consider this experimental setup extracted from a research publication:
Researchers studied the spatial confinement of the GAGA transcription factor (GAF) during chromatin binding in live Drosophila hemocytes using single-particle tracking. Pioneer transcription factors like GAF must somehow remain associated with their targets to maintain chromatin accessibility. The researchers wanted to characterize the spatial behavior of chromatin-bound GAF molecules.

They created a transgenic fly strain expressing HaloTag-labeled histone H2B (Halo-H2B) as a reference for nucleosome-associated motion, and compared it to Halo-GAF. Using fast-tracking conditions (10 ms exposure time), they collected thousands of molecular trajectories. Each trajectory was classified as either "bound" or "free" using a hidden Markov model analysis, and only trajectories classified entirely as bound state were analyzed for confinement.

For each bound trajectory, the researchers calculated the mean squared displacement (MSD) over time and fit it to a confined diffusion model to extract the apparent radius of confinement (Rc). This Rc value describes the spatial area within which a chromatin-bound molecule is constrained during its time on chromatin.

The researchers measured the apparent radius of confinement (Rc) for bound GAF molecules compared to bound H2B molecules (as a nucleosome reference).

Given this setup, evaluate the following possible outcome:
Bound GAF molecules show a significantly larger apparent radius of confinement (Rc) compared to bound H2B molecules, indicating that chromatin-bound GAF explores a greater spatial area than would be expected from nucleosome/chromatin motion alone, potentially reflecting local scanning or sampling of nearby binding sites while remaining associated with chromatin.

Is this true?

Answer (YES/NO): NO